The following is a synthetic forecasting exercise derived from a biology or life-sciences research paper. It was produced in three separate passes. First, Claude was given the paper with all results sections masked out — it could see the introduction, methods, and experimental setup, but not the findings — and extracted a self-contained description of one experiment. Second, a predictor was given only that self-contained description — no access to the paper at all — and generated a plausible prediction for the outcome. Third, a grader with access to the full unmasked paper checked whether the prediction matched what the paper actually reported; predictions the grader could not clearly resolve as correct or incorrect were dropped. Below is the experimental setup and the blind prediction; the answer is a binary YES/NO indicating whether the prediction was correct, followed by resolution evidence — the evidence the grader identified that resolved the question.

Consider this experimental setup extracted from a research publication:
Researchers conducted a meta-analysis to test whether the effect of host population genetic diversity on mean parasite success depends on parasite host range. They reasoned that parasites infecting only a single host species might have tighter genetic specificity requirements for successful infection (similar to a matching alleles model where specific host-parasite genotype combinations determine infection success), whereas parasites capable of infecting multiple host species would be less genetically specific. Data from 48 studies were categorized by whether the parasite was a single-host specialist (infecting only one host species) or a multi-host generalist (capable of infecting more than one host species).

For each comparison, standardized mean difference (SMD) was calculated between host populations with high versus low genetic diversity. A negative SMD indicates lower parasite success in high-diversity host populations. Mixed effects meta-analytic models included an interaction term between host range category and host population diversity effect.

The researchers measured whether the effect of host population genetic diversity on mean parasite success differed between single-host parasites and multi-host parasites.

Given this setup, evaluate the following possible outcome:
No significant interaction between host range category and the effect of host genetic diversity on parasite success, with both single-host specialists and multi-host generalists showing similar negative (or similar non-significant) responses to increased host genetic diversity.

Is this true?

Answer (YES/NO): NO